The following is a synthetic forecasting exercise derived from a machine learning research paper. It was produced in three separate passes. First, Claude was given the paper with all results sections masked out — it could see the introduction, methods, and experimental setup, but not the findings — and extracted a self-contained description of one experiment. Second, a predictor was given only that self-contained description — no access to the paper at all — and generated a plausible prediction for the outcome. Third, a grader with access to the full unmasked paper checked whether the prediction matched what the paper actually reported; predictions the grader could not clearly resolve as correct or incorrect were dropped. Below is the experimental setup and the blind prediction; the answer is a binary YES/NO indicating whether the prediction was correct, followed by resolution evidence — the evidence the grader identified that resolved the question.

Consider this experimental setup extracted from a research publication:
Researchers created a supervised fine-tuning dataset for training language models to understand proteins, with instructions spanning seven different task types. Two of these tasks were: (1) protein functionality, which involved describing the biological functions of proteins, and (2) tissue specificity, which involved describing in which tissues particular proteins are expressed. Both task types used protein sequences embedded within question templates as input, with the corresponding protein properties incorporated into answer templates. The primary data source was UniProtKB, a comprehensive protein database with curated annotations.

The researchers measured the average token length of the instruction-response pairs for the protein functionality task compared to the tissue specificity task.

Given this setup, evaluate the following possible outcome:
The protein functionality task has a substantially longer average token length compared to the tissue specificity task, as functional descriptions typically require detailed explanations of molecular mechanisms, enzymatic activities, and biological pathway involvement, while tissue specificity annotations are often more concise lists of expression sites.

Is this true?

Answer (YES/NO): YES